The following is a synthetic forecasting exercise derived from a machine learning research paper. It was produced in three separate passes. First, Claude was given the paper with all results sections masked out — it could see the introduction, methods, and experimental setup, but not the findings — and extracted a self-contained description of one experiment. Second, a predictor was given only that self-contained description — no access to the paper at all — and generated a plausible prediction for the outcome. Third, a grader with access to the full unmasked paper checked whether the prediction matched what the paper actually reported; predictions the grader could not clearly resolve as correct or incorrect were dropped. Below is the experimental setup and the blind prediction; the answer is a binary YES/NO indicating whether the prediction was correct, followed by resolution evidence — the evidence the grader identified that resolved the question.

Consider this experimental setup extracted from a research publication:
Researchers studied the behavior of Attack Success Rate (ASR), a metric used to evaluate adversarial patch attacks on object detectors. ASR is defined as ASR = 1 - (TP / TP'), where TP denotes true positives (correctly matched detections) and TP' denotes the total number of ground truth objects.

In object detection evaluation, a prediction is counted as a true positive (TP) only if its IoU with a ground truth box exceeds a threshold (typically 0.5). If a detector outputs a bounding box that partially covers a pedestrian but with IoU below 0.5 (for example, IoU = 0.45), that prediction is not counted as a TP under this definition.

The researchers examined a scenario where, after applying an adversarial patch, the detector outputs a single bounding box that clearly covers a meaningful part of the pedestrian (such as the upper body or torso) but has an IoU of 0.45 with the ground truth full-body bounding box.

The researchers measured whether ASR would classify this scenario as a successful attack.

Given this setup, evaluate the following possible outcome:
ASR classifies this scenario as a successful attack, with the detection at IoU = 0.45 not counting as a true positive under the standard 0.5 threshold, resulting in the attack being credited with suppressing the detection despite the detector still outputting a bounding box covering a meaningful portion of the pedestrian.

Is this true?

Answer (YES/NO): YES